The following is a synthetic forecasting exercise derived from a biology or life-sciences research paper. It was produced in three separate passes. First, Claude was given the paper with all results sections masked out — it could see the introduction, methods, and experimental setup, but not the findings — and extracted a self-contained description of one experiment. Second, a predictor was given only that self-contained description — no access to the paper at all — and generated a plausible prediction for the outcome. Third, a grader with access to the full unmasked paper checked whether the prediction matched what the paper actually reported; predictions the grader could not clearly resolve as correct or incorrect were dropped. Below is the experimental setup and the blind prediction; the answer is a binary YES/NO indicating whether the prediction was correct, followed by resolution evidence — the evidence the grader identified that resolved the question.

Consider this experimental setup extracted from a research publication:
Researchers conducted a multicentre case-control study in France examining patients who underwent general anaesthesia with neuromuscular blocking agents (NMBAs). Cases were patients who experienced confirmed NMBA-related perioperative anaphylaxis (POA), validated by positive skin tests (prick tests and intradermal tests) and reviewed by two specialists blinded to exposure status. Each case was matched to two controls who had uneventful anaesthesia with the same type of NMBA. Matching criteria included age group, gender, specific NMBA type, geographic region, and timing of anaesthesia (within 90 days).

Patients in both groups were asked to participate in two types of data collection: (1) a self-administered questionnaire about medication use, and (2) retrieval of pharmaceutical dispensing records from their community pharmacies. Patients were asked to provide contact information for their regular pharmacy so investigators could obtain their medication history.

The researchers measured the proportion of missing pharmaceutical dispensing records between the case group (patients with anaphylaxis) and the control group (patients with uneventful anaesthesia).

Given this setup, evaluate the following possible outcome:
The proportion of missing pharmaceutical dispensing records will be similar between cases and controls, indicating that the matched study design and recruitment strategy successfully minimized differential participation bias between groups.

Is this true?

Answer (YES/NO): NO